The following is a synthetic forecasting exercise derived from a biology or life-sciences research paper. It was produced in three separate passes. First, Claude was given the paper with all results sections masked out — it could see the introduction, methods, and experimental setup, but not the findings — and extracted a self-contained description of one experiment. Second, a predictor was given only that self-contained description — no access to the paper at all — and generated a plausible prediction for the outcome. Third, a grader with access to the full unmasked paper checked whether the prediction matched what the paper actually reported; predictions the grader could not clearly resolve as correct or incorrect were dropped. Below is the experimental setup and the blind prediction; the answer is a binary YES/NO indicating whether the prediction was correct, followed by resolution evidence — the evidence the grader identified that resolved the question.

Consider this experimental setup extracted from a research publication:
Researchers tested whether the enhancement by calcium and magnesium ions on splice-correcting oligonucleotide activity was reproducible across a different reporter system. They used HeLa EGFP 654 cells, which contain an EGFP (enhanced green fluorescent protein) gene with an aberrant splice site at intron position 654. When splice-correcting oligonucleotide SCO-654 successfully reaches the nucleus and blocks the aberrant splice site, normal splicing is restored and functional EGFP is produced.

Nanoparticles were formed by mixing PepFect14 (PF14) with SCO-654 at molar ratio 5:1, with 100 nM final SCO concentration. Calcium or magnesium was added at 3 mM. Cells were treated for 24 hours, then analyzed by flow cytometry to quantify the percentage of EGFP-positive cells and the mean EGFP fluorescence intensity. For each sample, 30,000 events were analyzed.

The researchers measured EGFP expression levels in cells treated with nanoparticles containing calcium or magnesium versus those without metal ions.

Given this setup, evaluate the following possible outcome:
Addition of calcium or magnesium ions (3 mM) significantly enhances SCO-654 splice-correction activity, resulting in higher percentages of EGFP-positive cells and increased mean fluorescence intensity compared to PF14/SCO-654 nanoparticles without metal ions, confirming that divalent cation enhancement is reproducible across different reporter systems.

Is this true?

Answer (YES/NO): YES